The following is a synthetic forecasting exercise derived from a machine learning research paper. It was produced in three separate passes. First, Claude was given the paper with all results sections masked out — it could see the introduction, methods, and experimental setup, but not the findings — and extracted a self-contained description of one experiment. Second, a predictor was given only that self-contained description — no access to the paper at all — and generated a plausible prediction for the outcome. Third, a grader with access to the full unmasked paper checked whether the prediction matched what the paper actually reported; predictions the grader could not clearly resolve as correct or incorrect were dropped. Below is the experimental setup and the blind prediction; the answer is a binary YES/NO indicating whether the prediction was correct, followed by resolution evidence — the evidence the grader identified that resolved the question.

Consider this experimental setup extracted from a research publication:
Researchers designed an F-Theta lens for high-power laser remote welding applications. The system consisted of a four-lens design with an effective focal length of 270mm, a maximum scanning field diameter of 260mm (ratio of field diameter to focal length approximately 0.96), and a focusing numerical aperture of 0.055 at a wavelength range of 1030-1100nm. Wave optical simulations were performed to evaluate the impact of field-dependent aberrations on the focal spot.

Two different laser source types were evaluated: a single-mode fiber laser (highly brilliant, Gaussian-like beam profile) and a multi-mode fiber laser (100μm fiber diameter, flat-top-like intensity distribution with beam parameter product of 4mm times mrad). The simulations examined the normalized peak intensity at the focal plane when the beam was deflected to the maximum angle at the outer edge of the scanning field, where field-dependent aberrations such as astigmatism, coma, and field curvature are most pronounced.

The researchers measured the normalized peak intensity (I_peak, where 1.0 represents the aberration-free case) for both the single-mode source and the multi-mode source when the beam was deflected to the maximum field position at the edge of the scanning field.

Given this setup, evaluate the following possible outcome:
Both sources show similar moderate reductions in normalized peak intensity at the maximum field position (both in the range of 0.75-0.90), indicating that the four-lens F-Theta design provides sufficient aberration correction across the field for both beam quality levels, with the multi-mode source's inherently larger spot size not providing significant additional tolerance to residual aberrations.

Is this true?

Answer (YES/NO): NO